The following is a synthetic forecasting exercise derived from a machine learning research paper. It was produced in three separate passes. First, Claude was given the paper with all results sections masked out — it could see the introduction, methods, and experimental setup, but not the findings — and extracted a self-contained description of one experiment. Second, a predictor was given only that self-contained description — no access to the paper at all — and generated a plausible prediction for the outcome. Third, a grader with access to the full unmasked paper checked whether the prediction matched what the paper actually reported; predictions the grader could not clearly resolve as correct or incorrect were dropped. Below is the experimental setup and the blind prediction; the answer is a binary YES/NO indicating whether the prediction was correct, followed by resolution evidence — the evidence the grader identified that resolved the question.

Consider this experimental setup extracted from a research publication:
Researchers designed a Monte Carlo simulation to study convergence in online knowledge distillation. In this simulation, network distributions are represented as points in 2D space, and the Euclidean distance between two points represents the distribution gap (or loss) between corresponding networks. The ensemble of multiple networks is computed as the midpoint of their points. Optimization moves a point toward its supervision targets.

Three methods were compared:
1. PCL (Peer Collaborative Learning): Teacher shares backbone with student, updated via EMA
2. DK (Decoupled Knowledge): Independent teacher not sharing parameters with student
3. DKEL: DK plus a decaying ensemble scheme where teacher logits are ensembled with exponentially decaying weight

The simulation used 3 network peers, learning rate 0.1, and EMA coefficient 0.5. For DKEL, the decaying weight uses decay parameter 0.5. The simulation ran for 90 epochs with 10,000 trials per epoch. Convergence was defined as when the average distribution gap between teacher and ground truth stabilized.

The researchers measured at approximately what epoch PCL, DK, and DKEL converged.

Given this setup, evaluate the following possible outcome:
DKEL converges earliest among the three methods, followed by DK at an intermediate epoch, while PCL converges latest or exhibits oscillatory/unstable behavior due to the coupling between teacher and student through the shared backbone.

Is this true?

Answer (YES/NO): NO